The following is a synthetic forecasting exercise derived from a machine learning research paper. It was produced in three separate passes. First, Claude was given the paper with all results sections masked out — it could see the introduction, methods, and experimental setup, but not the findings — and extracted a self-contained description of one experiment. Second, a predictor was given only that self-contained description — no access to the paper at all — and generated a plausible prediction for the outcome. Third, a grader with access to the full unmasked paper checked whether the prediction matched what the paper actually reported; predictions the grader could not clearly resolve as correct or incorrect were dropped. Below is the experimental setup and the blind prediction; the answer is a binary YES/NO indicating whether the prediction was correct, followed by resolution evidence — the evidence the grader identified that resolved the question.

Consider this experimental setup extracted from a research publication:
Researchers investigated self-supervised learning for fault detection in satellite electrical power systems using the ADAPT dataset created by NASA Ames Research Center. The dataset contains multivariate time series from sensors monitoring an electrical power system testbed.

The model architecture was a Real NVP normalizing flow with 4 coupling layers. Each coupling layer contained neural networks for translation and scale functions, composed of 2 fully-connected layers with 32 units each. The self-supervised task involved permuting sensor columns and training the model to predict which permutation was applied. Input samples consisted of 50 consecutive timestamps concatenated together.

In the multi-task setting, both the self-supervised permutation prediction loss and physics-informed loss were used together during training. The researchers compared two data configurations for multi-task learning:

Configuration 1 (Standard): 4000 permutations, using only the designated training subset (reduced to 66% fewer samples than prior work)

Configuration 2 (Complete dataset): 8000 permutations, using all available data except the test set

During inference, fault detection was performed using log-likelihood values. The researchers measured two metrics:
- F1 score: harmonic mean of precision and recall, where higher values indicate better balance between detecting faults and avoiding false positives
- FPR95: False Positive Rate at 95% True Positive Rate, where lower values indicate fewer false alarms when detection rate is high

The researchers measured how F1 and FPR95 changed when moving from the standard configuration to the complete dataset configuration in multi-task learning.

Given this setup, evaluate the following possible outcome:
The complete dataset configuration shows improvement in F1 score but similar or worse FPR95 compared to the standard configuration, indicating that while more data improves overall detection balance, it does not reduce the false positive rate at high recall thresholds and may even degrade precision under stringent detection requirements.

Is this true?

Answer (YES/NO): YES